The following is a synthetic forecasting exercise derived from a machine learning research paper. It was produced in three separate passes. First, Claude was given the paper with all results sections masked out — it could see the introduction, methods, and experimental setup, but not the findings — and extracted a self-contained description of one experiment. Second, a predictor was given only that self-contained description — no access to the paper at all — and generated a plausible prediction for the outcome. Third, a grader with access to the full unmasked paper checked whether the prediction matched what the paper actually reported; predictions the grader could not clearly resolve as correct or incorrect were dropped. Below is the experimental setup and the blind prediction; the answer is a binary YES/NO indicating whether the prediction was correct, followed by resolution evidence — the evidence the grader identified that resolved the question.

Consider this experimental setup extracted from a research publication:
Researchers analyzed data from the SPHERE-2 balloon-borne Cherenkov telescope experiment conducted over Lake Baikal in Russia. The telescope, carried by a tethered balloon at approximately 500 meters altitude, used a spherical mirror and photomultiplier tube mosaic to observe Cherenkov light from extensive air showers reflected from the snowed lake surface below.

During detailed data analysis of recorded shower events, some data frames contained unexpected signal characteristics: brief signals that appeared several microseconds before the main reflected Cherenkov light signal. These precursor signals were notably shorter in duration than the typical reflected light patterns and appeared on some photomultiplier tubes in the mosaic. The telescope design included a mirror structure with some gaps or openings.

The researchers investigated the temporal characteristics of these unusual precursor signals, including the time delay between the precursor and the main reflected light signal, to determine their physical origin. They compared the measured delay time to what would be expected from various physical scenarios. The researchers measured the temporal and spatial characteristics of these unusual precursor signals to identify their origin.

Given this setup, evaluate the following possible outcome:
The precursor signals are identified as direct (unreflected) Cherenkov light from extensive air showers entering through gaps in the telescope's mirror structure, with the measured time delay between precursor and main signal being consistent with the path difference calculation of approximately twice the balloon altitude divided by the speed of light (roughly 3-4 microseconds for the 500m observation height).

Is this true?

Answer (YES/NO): YES